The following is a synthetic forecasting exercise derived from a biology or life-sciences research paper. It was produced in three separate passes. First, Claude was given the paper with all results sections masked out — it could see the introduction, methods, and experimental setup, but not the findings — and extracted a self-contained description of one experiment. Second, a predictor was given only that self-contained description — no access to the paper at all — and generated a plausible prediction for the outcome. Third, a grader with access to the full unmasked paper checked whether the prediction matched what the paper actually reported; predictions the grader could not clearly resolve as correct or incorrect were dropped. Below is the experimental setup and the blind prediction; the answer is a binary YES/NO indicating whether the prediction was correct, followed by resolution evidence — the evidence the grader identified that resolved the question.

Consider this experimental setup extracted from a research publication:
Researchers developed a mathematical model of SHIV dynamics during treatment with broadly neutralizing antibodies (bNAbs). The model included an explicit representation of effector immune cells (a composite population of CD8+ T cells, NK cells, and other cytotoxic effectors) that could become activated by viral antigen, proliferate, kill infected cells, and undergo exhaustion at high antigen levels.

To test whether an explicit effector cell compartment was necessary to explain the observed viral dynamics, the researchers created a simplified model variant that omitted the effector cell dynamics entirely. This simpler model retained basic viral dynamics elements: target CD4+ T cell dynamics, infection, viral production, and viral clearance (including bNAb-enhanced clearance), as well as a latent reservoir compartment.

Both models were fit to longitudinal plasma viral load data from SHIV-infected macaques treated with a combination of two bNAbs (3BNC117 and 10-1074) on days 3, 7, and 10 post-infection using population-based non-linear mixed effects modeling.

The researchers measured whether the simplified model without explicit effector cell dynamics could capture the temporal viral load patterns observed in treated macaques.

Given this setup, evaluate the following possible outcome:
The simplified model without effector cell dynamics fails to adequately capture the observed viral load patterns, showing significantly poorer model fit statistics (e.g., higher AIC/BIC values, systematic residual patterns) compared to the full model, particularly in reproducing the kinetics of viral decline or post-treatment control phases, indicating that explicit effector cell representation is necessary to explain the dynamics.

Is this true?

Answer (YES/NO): YES